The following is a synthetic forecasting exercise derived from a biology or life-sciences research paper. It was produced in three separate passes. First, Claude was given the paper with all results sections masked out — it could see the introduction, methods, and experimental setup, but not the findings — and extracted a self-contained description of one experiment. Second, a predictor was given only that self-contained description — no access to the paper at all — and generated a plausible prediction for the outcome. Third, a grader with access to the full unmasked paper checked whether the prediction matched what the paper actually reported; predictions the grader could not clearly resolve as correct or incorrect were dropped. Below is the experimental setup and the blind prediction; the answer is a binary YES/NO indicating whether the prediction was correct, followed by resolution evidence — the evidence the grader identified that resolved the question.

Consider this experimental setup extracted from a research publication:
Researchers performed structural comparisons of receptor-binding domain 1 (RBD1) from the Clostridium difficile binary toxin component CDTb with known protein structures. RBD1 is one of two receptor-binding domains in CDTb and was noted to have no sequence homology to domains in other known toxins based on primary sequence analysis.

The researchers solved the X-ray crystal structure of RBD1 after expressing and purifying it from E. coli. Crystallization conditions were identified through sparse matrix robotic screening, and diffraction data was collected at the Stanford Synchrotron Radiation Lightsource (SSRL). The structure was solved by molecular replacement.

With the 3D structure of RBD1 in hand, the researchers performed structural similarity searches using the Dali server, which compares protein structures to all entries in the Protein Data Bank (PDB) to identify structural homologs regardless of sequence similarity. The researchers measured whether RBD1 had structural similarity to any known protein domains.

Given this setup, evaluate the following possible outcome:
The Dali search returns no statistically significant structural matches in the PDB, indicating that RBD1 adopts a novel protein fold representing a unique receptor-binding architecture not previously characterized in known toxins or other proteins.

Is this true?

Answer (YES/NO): NO